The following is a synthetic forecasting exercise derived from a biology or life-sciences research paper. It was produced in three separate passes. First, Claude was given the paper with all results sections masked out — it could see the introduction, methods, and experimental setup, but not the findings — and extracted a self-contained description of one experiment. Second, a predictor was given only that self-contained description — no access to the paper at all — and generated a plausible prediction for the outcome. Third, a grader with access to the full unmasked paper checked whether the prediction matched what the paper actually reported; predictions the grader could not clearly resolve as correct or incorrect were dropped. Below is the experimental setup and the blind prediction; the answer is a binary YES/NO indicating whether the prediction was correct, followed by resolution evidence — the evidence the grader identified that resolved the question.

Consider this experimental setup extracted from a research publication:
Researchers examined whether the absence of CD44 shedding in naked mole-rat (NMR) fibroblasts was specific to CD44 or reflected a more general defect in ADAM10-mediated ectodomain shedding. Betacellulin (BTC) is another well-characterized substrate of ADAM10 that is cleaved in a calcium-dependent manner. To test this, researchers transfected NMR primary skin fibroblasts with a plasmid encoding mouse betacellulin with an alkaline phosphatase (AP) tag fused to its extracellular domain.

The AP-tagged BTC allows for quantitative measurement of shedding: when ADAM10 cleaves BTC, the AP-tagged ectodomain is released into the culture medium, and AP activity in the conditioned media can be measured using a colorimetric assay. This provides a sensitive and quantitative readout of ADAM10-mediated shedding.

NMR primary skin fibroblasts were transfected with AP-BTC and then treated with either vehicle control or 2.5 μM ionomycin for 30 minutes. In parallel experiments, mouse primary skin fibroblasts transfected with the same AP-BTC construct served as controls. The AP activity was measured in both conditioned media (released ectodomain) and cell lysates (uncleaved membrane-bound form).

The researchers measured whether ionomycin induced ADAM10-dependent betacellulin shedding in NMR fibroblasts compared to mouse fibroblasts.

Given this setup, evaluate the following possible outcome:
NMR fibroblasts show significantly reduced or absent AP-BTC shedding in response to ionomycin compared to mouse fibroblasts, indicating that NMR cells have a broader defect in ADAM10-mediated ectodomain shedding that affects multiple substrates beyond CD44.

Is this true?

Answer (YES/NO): YES